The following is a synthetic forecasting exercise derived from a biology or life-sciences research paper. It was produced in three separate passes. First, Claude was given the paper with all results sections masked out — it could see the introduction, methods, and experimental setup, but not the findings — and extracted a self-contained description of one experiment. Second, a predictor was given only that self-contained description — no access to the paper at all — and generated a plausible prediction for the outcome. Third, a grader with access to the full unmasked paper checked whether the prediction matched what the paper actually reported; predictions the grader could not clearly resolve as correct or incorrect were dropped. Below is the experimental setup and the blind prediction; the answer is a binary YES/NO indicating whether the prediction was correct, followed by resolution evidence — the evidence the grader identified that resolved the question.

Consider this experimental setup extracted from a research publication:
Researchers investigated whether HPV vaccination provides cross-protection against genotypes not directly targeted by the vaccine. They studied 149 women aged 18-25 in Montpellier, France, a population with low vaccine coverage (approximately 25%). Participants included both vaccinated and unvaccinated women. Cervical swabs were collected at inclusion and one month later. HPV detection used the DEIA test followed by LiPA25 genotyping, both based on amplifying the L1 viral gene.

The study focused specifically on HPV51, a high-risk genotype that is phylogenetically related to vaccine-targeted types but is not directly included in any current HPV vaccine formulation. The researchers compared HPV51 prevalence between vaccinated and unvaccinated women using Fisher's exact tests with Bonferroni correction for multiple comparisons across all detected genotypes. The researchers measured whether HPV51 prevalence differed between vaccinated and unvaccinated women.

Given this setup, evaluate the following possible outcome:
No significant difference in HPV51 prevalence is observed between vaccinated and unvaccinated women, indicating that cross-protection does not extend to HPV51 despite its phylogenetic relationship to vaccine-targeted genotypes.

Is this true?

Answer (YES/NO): NO